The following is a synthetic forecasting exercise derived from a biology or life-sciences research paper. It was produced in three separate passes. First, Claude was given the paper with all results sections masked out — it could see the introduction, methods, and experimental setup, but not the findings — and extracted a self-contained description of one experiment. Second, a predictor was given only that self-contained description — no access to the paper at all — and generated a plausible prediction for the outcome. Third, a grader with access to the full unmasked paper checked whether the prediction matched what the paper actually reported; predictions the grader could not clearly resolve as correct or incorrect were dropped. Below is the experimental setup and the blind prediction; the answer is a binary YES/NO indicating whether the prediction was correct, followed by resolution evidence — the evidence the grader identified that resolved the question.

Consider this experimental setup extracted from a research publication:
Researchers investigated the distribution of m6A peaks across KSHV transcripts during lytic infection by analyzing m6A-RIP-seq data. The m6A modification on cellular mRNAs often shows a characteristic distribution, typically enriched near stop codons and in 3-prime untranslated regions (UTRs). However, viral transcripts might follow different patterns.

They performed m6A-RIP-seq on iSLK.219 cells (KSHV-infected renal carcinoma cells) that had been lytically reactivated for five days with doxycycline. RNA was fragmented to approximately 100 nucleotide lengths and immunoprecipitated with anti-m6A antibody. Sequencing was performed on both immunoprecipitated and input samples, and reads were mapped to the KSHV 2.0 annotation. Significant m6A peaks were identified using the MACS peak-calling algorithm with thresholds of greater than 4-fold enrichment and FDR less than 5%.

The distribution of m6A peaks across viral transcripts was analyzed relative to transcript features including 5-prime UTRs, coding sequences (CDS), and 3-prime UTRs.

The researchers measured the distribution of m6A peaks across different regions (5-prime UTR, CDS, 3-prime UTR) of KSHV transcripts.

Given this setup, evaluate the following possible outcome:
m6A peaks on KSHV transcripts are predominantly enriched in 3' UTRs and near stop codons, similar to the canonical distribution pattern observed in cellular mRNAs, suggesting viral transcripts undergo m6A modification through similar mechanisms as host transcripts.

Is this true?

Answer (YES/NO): NO